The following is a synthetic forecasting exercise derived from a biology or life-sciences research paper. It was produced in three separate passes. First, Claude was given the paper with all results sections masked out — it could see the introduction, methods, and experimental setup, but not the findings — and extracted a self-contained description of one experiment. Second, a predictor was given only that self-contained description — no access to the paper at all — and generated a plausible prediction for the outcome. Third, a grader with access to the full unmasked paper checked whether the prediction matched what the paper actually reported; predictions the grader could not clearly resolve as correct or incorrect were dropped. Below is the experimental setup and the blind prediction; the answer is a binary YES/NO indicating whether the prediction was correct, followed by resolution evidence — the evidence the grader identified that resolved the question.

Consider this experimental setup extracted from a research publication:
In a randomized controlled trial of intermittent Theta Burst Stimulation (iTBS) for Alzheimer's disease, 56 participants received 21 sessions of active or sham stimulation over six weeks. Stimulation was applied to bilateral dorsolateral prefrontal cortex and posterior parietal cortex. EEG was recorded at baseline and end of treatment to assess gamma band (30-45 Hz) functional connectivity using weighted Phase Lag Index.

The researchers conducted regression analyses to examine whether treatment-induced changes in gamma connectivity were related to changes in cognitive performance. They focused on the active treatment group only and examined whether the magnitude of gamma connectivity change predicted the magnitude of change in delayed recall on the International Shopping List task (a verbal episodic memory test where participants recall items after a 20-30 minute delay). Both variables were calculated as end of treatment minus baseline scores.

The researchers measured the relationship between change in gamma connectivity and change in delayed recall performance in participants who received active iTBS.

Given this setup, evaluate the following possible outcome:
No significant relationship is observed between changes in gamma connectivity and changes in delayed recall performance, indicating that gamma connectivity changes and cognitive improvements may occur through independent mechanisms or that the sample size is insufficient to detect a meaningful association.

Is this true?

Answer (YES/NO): NO